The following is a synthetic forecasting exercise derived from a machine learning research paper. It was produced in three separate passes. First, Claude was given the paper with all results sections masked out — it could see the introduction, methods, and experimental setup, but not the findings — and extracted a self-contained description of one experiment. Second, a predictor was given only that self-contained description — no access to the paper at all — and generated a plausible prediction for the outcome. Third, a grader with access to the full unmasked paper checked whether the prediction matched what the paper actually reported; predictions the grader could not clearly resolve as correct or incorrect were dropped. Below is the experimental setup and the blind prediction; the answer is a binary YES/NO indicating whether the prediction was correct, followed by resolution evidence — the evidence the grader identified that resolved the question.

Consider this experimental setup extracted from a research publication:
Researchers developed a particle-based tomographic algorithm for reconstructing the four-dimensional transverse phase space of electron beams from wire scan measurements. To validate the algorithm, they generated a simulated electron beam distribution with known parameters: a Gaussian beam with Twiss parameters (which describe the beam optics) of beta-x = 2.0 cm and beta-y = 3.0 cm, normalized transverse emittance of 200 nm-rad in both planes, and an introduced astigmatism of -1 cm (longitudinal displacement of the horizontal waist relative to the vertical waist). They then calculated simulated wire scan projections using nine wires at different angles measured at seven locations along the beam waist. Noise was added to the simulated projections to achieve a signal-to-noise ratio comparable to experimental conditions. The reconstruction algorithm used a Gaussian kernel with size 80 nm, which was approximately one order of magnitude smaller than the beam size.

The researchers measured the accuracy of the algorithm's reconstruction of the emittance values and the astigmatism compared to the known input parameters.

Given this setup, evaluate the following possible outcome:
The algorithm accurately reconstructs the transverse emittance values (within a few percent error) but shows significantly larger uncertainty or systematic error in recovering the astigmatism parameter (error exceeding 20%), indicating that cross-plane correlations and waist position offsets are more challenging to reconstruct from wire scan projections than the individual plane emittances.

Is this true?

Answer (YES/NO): NO